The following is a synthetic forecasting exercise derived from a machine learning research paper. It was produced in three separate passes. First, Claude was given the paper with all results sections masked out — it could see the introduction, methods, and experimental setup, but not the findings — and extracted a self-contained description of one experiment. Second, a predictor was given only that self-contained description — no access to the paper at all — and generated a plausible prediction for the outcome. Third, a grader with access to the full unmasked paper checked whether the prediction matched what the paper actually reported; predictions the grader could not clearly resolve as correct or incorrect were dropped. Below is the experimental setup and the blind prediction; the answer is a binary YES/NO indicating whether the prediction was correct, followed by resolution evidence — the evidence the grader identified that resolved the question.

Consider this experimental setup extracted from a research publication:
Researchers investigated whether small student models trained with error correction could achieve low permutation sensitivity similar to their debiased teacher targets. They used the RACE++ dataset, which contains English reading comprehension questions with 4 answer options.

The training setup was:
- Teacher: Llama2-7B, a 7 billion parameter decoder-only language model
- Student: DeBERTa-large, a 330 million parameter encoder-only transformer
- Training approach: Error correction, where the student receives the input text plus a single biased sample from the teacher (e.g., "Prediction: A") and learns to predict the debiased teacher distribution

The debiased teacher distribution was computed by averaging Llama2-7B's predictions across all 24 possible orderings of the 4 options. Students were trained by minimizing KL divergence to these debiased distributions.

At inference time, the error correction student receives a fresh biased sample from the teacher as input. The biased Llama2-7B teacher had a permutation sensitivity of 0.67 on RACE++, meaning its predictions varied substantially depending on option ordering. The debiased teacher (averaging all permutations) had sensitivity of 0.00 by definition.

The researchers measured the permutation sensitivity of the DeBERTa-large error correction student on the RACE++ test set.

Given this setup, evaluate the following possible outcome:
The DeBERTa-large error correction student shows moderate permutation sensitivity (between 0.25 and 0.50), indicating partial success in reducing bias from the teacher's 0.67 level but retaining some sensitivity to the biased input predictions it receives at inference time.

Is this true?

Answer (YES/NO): YES